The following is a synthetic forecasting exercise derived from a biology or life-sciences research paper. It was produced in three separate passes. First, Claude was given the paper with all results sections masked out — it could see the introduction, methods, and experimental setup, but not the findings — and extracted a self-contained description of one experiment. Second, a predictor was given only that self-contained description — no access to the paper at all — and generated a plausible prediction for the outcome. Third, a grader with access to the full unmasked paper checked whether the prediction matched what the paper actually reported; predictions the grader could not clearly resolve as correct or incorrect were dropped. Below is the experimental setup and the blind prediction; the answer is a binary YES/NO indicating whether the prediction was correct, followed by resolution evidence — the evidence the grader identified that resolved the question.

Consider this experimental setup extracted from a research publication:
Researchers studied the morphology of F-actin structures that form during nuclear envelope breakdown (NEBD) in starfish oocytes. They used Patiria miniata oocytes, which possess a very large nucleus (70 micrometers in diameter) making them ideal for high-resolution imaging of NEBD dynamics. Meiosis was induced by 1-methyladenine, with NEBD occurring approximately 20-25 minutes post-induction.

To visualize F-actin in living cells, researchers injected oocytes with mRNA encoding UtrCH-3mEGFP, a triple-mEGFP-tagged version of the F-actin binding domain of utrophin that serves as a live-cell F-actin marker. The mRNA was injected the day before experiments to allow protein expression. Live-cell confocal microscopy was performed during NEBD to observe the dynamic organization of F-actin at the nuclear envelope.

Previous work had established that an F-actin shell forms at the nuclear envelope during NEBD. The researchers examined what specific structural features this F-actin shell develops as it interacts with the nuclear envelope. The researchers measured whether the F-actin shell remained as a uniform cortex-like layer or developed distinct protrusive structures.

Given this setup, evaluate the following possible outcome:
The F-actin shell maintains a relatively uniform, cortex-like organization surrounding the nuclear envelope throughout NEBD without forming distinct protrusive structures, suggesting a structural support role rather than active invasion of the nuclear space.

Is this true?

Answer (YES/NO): NO